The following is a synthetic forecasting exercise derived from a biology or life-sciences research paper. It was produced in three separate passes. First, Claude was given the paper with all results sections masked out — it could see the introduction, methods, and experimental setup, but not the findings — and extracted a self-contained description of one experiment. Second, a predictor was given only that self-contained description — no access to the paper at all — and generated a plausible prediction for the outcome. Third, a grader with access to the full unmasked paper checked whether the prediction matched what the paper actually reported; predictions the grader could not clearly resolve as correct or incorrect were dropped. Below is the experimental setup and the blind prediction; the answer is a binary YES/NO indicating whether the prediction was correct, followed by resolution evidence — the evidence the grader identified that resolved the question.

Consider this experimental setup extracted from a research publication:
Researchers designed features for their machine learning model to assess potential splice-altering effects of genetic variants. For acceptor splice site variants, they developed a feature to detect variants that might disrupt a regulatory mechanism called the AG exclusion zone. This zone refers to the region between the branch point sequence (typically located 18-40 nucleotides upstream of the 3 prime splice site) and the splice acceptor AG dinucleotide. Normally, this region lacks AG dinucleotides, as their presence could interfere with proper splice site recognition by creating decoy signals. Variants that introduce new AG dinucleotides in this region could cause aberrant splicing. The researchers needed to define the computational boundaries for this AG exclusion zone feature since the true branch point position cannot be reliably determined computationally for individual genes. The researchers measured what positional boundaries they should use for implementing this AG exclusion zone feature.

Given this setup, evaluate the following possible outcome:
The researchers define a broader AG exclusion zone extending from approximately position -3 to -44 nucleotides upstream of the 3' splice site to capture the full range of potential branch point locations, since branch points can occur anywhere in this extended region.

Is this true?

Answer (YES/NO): NO